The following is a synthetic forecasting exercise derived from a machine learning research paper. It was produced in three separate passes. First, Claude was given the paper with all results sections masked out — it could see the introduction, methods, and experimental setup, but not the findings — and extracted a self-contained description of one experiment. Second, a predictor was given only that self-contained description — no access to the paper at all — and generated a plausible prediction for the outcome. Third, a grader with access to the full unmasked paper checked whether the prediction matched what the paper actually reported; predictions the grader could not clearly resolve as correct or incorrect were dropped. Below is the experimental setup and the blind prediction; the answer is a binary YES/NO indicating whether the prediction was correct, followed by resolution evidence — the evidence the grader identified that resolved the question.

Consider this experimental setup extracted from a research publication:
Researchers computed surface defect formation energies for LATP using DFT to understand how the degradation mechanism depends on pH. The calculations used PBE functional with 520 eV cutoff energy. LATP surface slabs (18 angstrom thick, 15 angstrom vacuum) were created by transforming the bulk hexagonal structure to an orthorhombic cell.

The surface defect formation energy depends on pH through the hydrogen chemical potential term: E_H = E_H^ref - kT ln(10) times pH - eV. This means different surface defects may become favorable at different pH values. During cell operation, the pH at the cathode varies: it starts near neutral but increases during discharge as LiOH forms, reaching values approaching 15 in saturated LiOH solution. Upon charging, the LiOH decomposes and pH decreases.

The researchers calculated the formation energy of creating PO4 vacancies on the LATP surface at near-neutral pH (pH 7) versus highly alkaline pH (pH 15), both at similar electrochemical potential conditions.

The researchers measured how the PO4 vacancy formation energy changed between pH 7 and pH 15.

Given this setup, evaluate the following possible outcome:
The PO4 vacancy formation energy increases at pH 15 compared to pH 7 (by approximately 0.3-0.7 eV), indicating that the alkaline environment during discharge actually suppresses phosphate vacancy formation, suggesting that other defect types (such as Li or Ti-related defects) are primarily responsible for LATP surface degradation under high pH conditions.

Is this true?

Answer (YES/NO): NO